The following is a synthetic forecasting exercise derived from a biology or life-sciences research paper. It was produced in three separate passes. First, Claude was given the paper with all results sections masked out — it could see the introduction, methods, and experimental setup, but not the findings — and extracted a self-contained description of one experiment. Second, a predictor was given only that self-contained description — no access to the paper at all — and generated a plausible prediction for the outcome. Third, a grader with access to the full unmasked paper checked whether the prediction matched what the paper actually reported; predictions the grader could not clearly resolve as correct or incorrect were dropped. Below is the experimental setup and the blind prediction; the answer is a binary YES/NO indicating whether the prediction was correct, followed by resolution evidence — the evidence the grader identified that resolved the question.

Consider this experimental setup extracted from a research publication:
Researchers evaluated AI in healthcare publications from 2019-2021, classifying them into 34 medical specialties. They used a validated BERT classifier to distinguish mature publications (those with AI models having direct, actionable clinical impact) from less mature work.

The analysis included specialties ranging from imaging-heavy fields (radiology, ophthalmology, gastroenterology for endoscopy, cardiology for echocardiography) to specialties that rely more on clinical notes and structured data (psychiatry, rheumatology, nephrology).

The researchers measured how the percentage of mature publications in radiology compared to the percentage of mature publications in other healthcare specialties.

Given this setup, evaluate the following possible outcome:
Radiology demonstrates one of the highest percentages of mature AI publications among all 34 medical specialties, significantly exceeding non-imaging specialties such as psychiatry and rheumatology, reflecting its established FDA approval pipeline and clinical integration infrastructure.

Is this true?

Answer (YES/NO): YES